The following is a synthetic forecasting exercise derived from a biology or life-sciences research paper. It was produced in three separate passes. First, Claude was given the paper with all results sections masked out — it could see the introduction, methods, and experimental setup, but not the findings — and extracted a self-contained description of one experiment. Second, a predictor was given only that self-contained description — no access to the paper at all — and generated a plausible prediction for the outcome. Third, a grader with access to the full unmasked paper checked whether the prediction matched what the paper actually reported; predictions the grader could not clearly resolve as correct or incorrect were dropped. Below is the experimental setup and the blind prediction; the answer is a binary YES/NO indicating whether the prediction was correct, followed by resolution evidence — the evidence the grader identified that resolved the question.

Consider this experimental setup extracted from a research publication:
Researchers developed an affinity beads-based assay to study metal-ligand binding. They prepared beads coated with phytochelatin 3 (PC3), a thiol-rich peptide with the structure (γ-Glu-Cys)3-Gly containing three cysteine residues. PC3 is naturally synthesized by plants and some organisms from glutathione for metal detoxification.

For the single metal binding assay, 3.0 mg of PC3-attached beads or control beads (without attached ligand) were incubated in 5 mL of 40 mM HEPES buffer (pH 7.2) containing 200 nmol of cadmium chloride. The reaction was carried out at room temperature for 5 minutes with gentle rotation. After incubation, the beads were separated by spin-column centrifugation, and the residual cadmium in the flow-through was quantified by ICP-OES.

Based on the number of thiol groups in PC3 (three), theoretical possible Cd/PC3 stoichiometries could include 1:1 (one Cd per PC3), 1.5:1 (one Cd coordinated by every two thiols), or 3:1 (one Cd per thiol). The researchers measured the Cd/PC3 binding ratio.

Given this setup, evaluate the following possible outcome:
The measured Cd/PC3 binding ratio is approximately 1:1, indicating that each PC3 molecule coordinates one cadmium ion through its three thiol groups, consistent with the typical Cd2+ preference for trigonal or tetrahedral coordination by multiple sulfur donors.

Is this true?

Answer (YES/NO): NO